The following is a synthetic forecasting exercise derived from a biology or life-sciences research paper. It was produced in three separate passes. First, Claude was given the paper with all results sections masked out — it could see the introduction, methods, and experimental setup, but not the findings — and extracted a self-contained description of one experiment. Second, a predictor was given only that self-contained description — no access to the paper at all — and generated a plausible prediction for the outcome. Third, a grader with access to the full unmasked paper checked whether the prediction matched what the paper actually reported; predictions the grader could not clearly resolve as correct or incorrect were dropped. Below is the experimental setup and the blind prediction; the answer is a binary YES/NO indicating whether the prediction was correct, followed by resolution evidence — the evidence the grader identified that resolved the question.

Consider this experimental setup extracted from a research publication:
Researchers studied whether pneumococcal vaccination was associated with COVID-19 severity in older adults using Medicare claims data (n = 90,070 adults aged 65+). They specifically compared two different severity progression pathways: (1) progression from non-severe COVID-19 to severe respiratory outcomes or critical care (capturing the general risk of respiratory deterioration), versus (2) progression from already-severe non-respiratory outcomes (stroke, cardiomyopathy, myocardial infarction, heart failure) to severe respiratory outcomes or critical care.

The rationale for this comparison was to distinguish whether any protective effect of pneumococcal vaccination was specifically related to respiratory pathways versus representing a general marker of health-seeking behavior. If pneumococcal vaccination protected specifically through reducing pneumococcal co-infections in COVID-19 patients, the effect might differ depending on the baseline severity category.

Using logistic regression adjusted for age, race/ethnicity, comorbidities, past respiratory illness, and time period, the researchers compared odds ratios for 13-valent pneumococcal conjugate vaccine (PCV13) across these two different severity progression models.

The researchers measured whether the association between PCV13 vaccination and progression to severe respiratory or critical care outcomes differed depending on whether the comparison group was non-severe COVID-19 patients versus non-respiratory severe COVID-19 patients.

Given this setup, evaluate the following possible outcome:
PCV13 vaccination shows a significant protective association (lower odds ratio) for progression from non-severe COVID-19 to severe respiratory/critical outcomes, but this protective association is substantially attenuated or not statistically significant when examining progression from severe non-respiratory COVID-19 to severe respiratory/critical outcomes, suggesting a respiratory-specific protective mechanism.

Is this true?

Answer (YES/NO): NO